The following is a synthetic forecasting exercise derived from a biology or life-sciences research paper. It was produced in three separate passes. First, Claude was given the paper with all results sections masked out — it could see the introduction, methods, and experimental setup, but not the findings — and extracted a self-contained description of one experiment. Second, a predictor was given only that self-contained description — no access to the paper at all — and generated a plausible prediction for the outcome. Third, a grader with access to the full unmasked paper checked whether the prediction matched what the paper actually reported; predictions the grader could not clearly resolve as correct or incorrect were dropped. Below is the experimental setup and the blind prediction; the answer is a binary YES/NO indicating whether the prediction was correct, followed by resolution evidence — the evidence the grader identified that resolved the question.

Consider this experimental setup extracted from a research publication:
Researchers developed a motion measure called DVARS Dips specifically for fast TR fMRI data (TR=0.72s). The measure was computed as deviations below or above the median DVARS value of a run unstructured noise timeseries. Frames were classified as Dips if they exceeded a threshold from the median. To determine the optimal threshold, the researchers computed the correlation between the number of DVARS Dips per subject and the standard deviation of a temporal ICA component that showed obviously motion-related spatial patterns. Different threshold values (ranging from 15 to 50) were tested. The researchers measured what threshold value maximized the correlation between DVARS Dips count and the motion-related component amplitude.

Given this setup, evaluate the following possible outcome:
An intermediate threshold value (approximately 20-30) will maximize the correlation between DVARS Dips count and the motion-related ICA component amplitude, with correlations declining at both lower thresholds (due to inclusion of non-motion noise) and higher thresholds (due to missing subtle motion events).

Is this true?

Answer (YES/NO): NO